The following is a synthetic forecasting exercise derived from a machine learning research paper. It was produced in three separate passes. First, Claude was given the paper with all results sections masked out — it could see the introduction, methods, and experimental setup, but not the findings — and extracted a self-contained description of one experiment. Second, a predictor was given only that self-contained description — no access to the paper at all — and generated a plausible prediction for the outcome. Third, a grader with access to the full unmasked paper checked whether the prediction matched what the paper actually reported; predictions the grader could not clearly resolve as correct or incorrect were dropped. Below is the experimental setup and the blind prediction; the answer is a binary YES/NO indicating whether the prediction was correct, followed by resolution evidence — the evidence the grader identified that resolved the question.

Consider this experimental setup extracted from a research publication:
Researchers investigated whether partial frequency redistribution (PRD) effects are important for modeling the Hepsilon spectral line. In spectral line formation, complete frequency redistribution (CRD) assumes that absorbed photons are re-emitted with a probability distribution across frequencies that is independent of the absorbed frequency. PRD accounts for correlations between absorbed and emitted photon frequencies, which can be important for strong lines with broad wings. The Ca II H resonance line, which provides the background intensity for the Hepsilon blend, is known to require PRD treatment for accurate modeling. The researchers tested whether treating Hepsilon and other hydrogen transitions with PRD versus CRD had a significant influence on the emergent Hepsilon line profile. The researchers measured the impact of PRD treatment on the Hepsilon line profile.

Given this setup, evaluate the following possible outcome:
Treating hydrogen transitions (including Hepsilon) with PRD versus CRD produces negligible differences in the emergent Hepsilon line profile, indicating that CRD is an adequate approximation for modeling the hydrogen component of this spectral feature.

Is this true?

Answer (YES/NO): YES